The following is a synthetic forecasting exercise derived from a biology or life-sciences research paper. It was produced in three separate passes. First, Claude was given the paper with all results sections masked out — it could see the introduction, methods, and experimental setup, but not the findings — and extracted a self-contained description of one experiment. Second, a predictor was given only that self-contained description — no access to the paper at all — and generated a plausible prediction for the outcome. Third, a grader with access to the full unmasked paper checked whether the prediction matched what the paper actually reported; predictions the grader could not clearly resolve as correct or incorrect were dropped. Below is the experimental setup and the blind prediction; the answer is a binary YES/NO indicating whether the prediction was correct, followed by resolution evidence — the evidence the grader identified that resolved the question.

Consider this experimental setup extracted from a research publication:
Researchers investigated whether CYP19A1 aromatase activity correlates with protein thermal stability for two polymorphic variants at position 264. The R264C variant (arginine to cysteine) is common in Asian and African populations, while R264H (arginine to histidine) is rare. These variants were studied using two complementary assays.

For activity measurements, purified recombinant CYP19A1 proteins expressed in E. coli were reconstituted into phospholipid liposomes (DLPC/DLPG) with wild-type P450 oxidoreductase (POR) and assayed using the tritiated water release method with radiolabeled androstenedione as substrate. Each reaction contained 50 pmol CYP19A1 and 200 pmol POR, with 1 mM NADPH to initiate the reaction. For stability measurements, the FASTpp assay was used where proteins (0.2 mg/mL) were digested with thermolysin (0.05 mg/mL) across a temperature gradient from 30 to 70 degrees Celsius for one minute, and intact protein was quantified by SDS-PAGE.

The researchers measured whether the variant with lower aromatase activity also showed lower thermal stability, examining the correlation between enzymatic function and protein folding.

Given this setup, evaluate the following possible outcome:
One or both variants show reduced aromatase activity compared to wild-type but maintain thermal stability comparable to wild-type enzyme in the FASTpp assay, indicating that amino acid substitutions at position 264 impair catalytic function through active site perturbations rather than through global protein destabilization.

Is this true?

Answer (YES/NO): YES